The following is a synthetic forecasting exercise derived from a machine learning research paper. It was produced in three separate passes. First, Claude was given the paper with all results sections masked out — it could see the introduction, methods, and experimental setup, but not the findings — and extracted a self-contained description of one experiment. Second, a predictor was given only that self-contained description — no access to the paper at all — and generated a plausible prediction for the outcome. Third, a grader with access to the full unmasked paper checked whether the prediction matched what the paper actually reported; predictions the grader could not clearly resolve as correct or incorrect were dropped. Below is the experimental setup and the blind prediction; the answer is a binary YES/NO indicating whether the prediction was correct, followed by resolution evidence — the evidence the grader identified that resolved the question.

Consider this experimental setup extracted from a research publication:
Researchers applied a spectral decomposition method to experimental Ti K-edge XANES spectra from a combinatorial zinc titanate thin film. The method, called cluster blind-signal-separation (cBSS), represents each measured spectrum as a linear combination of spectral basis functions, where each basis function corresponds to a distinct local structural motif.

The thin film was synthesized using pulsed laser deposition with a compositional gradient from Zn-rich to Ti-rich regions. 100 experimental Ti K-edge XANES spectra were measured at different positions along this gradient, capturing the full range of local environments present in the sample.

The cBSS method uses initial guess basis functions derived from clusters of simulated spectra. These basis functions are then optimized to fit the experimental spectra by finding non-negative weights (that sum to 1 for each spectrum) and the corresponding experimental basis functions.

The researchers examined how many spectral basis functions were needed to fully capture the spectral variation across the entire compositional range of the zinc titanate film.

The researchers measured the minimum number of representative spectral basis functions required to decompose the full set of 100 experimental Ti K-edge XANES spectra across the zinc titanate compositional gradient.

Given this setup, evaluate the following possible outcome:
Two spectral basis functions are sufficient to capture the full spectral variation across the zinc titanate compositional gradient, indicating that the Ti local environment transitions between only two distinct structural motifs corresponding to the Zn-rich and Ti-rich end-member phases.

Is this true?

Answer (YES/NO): NO